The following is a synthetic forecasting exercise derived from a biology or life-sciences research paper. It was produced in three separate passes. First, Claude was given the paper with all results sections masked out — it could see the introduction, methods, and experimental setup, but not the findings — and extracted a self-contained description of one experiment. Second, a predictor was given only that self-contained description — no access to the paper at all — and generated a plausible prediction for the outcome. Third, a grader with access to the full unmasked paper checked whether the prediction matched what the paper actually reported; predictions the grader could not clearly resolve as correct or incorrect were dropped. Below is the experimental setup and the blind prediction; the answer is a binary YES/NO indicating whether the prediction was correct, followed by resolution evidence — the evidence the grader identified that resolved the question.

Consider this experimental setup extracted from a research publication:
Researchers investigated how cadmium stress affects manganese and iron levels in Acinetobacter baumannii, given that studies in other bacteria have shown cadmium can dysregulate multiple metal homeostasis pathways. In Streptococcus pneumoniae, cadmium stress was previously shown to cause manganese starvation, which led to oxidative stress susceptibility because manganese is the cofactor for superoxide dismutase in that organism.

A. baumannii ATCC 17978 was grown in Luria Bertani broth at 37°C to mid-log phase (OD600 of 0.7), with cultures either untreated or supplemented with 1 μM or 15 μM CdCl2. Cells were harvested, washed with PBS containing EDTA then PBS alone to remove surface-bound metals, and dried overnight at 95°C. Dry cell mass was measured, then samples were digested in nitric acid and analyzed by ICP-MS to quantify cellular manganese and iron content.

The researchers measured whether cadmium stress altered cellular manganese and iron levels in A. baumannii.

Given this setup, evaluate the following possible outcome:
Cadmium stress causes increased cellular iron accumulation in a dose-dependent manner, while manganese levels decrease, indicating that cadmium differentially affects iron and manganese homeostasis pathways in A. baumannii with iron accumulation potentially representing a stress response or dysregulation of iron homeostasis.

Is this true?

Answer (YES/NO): NO